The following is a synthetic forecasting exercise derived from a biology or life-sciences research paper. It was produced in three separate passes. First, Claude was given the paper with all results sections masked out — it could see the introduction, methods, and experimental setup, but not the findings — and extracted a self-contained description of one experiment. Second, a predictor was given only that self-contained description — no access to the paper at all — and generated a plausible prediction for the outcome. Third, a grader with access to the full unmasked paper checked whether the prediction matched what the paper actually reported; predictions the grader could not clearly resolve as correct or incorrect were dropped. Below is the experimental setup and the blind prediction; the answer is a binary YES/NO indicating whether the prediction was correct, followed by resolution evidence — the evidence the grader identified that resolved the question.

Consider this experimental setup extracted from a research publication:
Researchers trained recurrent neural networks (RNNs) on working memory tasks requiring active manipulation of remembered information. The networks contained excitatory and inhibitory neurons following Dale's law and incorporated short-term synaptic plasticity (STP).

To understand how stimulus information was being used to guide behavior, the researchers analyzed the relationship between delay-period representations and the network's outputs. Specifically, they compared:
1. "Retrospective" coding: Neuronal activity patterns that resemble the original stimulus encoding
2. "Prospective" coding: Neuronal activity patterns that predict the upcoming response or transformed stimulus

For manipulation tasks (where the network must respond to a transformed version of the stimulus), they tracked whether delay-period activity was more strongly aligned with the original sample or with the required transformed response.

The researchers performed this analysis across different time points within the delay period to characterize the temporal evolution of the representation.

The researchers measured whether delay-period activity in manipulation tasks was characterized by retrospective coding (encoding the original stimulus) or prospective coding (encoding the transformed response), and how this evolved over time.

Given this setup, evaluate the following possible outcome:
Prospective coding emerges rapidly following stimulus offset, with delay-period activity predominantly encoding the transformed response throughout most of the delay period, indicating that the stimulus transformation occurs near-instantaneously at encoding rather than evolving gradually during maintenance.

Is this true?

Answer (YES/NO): NO